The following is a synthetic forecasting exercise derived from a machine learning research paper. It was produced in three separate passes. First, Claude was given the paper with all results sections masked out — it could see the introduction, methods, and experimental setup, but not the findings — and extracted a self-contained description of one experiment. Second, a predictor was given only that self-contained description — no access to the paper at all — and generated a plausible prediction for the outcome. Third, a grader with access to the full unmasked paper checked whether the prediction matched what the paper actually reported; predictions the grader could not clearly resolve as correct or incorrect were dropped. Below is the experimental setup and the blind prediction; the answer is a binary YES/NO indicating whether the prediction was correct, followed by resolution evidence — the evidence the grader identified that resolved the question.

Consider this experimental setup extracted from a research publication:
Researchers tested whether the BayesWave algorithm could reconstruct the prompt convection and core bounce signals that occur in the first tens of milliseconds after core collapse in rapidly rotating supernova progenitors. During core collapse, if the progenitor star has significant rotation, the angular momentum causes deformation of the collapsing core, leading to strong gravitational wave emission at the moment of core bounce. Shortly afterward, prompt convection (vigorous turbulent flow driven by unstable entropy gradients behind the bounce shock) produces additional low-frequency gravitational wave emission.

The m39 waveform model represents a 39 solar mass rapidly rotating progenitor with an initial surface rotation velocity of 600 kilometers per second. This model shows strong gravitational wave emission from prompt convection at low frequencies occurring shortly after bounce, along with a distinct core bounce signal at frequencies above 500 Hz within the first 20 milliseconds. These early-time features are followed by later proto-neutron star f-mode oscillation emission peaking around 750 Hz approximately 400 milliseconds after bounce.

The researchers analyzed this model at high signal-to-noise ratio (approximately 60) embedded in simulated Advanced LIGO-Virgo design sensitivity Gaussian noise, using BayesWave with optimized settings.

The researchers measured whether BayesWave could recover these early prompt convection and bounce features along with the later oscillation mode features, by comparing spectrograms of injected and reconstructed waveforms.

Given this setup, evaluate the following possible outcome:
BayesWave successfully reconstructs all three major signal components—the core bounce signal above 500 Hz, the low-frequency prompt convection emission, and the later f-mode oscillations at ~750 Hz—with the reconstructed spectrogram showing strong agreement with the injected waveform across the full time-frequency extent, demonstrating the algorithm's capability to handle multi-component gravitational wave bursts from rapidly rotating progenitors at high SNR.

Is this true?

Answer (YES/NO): YES